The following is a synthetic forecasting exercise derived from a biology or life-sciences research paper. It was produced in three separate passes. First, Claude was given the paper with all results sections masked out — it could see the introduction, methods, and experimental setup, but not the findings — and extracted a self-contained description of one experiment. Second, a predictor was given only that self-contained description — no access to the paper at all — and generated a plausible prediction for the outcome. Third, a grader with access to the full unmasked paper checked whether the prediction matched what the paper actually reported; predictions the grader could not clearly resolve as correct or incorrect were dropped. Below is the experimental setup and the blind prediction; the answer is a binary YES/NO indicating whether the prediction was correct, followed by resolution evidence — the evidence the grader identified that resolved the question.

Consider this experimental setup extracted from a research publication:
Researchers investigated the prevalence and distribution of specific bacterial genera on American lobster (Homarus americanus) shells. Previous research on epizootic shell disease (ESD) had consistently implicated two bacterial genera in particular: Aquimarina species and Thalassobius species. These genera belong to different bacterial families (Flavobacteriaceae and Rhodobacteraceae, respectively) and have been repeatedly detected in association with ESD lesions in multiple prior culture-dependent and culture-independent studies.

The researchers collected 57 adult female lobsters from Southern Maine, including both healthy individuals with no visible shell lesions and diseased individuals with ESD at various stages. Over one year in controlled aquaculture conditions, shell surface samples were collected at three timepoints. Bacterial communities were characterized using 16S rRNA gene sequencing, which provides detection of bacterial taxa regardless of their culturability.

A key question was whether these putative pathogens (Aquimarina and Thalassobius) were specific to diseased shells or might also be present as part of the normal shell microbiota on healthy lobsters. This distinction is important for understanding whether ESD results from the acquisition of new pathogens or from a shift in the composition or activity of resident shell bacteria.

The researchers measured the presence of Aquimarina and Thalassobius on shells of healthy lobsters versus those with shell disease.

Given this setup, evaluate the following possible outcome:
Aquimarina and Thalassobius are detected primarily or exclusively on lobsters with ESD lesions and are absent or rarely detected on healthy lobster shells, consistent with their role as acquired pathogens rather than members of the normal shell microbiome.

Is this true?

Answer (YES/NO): NO